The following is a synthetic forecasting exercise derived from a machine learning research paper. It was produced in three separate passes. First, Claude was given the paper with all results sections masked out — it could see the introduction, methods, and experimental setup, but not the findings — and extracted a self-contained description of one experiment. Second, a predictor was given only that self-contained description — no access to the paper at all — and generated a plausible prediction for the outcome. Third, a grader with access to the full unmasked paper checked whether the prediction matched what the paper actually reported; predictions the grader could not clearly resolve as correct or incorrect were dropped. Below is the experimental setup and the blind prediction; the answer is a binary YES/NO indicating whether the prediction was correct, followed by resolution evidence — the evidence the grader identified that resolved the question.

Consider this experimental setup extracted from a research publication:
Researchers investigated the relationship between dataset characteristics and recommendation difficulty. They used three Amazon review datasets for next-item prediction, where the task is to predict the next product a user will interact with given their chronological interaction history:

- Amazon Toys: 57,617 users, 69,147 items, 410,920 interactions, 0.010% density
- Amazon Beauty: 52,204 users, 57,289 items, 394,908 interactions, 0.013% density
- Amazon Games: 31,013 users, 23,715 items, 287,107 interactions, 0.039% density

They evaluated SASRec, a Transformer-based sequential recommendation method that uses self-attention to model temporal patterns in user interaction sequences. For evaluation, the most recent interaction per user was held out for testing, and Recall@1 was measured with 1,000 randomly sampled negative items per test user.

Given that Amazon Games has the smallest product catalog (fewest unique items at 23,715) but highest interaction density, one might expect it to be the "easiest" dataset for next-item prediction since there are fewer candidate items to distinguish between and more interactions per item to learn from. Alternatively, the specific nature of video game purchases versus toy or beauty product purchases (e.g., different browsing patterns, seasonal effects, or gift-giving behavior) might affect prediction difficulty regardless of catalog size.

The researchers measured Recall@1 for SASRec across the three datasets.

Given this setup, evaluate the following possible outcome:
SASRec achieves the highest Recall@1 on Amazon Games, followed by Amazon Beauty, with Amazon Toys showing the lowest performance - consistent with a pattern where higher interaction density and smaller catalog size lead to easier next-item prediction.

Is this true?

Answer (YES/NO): NO